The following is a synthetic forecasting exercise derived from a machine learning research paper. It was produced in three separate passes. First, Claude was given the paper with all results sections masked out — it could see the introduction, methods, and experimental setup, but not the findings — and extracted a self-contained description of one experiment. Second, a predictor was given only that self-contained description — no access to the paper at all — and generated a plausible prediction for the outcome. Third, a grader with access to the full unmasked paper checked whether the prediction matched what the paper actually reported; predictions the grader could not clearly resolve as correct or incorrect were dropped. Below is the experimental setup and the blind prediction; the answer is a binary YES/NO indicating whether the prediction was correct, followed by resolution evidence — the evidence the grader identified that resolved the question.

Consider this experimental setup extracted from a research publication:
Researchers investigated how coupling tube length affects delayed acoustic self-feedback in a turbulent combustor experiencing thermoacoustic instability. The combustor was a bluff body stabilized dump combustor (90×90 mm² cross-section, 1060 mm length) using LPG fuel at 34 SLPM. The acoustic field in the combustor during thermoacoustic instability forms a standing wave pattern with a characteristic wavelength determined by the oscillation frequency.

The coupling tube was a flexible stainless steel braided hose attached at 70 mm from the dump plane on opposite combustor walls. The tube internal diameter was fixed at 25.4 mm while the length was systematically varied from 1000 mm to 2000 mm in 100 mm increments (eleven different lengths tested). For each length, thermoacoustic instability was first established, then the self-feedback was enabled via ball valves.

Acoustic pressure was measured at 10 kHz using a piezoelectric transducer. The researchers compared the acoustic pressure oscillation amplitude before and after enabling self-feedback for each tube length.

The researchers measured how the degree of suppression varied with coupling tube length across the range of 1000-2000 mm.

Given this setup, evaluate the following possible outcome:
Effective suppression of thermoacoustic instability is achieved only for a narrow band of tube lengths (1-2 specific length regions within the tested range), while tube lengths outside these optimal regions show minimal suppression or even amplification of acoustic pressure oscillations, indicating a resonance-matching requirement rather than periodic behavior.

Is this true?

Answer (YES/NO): NO